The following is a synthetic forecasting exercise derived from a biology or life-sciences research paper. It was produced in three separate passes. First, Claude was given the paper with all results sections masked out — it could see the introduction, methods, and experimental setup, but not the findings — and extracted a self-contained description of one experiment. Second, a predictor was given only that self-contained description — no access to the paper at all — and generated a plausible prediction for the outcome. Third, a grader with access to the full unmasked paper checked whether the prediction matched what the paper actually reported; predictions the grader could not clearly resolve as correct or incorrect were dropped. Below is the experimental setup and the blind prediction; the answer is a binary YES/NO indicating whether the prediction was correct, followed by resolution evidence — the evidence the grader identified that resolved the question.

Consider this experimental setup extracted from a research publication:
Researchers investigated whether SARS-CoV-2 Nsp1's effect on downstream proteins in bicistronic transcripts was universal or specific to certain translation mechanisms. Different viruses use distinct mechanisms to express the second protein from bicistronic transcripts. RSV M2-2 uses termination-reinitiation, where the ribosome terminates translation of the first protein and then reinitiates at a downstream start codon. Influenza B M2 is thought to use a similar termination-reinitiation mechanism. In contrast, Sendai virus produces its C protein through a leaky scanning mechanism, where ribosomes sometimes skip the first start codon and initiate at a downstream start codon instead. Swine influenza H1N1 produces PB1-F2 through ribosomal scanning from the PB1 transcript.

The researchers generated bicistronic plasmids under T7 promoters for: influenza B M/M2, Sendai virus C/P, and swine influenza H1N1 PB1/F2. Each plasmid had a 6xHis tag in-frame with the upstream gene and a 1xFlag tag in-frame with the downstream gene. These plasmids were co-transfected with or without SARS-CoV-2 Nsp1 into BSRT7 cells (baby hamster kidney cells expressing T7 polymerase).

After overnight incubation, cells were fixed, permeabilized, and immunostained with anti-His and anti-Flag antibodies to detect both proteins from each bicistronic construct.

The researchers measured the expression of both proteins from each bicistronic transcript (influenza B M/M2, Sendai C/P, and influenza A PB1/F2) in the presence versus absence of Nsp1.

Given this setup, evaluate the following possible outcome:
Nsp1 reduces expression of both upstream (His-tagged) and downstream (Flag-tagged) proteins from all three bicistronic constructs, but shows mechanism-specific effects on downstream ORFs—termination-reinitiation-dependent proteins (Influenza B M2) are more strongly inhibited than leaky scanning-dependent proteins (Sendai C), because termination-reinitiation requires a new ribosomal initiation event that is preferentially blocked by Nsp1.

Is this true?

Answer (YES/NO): NO